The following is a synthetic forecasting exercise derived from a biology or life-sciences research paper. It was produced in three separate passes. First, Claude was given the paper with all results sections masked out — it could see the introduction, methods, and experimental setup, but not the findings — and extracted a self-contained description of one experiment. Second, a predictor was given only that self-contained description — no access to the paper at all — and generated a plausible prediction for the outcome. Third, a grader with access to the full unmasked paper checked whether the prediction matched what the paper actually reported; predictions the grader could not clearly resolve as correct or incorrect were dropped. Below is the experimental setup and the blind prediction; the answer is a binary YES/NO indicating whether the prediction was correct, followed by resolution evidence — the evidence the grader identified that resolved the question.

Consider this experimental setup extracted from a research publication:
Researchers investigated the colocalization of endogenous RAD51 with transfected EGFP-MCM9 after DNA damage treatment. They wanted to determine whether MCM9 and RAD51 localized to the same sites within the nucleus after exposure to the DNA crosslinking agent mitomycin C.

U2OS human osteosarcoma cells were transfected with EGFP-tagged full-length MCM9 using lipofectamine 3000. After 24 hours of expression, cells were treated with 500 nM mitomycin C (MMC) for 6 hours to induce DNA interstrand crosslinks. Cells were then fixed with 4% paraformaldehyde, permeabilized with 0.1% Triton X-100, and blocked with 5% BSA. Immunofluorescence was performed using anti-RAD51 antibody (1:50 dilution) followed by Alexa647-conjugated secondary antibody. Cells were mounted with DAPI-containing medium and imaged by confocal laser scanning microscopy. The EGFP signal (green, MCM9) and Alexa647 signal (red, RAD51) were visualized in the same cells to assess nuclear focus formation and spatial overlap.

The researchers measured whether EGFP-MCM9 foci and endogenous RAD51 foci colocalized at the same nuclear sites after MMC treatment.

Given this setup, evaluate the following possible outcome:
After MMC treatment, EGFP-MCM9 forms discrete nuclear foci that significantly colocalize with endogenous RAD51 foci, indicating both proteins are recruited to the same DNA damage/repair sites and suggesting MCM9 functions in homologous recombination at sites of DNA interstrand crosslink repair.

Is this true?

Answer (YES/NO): YES